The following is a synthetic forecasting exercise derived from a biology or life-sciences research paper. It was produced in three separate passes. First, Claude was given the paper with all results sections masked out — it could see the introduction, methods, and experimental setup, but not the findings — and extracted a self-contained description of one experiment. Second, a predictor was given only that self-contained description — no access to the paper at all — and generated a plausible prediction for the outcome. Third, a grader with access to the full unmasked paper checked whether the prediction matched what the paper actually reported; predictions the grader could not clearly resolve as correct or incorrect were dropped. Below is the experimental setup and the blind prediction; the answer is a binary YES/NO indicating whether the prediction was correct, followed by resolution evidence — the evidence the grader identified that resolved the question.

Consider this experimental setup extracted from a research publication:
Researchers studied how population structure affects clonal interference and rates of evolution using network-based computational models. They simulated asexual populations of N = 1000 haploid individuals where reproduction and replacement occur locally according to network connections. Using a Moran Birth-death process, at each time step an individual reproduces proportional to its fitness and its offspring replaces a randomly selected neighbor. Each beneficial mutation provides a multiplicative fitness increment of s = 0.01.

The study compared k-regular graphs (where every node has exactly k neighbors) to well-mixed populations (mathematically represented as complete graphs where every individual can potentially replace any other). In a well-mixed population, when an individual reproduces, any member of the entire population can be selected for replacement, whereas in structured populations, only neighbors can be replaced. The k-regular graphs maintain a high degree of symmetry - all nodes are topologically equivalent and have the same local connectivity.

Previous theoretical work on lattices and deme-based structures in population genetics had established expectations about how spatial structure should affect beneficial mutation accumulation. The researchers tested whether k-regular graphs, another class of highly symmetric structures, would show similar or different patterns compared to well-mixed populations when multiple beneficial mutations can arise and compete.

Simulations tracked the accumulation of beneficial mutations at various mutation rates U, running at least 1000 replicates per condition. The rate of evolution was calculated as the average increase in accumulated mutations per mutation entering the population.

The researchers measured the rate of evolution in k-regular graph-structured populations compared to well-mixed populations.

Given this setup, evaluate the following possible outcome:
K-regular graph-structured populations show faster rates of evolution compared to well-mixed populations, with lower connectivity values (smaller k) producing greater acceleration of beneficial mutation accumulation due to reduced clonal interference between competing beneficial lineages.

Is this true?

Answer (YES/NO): NO